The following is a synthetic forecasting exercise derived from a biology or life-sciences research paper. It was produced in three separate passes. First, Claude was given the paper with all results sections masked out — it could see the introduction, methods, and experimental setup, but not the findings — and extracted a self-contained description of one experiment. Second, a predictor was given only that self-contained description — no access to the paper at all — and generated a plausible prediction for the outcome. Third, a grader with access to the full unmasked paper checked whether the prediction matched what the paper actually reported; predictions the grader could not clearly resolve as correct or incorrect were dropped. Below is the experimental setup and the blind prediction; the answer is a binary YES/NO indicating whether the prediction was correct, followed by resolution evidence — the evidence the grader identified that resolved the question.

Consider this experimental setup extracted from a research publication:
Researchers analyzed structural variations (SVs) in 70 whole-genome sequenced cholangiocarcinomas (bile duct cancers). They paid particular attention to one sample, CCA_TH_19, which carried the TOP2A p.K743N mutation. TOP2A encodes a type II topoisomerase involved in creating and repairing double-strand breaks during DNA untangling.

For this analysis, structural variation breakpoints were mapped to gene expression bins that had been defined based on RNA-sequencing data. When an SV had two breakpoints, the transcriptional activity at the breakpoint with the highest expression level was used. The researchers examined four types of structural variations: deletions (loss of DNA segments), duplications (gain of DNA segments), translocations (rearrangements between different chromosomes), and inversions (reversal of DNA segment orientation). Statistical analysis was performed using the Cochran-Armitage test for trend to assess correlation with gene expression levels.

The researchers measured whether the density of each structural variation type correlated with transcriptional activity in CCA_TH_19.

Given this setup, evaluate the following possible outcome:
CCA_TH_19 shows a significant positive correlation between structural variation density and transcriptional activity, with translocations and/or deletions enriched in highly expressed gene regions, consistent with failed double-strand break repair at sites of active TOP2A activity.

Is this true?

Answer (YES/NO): YES